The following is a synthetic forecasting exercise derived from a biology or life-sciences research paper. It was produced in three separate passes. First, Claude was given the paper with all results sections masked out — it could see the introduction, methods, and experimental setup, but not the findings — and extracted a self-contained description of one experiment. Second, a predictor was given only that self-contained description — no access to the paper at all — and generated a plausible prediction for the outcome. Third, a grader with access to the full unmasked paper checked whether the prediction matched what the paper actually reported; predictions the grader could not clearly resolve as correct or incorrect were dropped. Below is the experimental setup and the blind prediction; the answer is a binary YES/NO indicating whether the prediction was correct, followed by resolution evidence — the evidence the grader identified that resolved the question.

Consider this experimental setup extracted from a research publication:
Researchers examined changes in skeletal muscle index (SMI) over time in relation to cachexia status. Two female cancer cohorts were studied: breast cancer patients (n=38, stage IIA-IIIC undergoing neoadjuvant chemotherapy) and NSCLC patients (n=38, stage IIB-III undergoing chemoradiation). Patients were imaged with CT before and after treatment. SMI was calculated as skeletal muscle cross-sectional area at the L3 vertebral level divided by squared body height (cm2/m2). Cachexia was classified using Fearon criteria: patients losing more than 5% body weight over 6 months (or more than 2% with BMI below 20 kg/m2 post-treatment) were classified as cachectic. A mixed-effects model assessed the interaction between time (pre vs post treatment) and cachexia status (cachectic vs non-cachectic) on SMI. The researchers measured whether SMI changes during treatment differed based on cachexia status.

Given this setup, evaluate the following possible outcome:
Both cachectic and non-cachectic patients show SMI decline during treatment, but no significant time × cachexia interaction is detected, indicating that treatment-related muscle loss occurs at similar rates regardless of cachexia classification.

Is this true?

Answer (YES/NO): NO